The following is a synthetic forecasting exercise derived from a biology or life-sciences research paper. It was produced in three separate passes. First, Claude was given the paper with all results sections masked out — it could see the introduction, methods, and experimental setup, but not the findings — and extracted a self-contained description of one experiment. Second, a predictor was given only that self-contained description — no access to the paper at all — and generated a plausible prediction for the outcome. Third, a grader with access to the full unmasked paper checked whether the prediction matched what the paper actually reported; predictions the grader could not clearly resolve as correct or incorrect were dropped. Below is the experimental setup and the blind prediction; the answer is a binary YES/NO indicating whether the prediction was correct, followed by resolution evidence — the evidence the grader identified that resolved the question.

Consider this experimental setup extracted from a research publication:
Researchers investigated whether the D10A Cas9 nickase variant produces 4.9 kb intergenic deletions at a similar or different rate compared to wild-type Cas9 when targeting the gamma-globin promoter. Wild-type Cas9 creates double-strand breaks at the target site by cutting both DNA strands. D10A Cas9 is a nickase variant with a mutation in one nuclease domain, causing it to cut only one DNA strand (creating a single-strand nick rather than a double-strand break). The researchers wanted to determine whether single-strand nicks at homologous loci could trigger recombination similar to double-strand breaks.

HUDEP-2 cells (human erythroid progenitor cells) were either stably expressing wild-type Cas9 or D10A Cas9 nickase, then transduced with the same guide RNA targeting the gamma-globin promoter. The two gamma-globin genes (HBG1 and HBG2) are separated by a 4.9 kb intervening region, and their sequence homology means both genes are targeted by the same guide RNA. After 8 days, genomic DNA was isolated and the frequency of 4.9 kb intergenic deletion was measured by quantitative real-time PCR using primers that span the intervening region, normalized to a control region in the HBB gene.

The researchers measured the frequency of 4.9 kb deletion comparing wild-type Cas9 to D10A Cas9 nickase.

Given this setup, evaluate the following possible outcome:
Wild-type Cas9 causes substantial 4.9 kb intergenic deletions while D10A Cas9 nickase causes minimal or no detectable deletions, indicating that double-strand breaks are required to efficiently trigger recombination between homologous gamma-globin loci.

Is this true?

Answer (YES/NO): NO